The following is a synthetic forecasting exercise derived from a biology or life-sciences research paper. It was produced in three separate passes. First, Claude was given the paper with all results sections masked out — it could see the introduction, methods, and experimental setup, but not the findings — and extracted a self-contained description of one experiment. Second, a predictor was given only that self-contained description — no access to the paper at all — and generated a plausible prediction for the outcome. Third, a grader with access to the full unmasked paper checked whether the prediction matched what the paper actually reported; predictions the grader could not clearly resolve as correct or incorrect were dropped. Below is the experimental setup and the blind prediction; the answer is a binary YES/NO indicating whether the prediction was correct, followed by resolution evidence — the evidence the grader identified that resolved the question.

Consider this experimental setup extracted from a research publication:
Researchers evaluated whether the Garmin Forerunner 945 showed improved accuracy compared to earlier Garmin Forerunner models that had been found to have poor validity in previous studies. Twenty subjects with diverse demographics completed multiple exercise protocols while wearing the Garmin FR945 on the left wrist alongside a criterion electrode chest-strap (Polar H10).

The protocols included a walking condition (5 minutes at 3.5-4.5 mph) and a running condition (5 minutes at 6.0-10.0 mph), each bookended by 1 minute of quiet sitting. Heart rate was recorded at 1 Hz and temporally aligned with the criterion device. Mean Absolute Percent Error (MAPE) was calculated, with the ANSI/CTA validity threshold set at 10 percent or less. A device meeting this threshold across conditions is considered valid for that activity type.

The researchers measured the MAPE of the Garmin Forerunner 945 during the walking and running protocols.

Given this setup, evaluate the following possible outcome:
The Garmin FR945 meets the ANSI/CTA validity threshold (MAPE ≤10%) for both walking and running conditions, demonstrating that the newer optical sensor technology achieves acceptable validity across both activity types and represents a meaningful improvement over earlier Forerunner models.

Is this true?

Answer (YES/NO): YES